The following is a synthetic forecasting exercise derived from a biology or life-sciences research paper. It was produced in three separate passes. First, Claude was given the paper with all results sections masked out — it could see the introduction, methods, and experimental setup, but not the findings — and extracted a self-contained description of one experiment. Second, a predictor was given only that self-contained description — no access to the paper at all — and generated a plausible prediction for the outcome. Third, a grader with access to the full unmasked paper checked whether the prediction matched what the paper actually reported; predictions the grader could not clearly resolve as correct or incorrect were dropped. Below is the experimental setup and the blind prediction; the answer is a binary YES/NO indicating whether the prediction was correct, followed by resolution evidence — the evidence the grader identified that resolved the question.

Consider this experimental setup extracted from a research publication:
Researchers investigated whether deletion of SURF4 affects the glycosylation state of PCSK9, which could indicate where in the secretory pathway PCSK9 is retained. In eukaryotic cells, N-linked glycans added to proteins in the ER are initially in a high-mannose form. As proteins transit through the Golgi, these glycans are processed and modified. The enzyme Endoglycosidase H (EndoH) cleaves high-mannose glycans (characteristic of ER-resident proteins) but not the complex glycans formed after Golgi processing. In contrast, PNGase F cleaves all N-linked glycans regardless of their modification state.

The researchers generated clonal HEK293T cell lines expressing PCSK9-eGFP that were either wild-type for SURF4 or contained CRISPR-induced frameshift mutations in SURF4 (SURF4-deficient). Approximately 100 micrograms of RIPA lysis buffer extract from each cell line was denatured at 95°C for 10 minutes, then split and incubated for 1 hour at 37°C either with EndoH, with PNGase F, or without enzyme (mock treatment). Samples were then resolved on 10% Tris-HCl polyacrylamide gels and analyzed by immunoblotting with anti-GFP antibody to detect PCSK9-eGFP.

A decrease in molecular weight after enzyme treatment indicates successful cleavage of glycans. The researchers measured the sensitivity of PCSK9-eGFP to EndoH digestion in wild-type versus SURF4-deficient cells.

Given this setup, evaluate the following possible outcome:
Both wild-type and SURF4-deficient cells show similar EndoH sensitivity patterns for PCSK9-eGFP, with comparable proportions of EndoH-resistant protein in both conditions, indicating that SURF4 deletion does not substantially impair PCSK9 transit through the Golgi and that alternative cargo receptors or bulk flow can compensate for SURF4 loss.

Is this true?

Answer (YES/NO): NO